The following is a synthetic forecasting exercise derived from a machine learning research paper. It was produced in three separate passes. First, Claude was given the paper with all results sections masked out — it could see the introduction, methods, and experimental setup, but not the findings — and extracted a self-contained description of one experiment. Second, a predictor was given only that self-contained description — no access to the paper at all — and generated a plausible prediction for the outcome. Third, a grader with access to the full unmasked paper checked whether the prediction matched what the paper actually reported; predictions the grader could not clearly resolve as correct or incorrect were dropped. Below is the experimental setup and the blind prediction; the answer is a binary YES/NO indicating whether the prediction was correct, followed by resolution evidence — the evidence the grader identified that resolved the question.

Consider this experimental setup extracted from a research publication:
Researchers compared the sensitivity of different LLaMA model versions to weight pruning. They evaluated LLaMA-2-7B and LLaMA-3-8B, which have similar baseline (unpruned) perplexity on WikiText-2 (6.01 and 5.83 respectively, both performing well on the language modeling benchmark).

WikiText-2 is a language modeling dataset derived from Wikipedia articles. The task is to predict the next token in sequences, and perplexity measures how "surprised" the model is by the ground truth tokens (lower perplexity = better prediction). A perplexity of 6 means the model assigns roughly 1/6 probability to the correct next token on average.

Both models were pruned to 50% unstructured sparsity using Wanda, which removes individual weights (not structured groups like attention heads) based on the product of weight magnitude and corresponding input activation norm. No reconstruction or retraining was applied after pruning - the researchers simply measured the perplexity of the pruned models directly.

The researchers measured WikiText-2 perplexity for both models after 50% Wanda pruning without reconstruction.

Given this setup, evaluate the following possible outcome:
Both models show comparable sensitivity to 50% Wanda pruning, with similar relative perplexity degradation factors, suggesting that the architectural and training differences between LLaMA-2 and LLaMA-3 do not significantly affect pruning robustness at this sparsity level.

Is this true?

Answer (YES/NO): NO